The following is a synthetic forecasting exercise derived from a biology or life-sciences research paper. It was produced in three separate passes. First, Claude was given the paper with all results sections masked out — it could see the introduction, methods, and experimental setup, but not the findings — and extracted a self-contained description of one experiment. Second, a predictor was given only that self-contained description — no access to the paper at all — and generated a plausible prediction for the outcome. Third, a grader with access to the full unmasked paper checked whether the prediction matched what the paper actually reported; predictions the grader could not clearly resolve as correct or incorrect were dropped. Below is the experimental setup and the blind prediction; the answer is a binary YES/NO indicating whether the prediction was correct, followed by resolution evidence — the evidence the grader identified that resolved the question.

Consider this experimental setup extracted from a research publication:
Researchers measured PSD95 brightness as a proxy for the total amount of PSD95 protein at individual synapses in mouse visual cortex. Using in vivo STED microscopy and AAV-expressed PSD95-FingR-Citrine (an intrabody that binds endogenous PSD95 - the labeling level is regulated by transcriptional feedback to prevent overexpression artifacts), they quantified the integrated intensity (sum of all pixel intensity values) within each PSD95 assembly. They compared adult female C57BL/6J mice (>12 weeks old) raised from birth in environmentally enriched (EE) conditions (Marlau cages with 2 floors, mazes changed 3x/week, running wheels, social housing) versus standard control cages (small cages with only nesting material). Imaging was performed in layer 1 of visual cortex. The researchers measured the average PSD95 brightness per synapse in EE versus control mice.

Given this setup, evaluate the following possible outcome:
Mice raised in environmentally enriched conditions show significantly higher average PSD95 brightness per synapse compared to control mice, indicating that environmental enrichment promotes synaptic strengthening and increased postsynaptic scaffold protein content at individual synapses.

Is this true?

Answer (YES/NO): NO